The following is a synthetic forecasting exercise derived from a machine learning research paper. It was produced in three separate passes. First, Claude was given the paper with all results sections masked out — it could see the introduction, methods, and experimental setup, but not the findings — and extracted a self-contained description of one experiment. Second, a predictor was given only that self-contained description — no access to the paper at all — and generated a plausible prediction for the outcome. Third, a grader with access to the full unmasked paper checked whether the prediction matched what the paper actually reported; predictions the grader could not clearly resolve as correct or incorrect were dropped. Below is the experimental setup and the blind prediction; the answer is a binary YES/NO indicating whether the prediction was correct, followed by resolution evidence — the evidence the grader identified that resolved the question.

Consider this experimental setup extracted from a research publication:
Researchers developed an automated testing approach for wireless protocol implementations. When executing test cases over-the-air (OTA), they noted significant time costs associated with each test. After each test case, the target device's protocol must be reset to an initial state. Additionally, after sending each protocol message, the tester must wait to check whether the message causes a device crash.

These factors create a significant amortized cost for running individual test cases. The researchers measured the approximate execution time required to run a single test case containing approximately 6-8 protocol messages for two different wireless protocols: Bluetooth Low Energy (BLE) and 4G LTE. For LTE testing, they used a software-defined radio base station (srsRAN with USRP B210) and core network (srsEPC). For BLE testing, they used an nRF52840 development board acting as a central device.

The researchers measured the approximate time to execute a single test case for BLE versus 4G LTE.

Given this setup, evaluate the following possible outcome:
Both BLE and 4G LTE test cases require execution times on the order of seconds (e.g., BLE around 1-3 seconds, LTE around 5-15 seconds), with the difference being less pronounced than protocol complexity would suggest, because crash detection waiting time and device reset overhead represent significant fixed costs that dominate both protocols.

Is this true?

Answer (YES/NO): NO